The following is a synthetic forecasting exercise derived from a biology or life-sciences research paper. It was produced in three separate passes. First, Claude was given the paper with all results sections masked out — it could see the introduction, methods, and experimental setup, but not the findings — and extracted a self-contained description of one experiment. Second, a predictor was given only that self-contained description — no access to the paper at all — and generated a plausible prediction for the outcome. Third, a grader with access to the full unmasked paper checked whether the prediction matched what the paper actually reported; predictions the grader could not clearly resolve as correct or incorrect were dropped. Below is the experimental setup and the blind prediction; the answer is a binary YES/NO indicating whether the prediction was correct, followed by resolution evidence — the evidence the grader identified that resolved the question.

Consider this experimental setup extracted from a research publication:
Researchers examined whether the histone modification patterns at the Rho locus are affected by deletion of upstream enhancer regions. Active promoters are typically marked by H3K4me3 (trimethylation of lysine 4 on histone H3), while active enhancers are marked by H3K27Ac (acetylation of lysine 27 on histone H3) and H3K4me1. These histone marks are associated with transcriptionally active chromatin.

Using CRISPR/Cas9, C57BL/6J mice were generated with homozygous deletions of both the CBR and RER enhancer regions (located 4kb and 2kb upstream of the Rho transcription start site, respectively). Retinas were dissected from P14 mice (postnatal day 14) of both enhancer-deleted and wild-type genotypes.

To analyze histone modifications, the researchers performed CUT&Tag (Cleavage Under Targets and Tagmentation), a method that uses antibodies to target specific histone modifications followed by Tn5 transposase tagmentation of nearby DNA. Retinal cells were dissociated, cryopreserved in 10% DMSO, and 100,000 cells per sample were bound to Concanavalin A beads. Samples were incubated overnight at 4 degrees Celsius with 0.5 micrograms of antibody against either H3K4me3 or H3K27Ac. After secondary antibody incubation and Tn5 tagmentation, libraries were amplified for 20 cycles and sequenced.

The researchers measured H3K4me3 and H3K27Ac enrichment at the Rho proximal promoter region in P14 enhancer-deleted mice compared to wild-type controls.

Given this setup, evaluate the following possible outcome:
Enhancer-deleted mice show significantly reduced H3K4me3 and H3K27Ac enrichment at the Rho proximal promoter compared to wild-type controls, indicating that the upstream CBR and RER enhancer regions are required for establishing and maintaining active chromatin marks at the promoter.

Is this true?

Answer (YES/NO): NO